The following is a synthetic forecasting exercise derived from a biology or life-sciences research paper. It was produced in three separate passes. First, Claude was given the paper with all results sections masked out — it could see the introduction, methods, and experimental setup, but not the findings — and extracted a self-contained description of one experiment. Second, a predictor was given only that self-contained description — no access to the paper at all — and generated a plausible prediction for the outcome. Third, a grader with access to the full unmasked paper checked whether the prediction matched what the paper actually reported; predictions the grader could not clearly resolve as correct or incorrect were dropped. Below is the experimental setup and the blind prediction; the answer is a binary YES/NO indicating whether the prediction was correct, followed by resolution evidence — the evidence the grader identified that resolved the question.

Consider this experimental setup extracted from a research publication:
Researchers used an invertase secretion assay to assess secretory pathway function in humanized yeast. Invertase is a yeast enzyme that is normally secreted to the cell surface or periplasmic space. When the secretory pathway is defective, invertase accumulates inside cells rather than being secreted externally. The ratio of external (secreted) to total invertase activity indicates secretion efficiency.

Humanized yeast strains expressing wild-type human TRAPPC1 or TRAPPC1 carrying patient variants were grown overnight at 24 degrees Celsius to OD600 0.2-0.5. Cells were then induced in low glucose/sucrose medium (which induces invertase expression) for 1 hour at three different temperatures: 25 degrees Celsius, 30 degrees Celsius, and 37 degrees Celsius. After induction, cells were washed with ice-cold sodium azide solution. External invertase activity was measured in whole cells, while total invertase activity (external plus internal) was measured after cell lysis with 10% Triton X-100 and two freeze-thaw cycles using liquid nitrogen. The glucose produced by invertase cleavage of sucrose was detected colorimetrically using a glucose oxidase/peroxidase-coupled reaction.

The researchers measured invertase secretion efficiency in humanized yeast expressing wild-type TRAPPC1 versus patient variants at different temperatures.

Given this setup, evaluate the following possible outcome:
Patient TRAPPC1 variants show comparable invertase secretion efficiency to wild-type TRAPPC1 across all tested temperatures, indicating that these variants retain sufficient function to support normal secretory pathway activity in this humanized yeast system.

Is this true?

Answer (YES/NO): NO